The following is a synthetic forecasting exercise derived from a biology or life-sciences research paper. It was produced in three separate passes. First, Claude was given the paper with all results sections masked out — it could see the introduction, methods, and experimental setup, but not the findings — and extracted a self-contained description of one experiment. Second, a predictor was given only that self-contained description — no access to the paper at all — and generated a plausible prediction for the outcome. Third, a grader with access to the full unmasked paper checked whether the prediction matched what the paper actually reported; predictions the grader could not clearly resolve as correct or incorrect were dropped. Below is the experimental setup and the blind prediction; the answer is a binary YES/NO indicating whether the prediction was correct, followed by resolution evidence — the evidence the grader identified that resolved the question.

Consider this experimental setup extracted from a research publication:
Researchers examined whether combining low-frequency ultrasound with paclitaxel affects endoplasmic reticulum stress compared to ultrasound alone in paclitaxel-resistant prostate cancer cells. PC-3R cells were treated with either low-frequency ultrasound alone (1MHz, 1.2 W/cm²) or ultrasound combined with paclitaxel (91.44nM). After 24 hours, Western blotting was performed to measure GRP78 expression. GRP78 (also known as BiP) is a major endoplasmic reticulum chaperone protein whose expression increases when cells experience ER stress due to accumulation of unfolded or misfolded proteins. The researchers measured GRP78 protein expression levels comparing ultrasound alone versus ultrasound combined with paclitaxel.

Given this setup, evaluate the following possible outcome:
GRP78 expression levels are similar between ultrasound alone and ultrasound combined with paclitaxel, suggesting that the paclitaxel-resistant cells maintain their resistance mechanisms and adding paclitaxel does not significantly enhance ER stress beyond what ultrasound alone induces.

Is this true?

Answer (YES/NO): NO